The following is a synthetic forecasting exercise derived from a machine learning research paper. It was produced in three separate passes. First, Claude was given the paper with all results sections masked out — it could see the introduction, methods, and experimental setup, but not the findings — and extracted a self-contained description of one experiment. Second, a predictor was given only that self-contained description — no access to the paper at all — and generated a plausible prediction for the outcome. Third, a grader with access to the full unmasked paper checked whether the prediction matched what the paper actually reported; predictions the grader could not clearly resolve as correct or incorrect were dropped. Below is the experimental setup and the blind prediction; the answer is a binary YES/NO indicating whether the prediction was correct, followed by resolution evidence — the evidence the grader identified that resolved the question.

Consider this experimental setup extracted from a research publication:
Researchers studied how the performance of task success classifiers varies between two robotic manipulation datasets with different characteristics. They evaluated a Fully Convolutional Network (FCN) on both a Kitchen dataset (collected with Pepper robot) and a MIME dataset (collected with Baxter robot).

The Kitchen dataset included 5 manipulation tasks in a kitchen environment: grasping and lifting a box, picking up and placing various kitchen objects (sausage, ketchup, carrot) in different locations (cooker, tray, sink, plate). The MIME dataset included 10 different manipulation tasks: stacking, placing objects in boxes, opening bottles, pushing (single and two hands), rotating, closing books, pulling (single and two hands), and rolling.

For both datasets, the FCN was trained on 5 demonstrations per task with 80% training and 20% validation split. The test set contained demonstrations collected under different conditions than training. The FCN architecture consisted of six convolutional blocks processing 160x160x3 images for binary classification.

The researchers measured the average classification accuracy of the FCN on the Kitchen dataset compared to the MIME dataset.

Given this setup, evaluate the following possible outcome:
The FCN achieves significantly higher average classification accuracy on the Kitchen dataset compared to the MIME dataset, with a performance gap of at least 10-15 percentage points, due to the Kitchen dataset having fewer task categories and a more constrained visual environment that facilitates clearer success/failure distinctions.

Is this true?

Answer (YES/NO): NO